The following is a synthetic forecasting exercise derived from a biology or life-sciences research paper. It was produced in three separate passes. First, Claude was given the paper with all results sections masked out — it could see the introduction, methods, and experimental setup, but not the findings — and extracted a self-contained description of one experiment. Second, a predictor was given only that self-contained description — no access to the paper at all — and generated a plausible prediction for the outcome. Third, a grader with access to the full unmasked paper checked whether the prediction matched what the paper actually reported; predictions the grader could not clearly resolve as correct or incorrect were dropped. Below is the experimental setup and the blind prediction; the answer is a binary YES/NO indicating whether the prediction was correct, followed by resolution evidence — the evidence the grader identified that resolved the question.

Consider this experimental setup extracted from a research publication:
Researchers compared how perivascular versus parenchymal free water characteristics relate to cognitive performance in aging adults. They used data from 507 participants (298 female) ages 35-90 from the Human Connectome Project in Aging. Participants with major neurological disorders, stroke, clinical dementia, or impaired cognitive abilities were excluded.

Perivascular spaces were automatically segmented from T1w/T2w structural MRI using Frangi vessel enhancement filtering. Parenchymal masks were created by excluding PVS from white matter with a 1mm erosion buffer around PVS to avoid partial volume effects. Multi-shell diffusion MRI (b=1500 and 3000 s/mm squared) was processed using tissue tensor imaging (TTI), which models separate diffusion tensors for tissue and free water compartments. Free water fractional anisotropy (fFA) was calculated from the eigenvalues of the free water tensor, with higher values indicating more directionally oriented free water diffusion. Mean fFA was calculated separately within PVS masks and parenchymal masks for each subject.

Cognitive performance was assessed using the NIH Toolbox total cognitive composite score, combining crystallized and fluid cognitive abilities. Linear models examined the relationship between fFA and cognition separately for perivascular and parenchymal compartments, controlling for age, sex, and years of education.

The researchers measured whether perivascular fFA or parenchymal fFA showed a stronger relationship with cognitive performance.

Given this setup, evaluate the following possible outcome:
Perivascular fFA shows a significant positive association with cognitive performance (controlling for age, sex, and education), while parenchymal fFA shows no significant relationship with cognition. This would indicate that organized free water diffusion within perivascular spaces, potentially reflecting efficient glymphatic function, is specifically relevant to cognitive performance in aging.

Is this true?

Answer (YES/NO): NO